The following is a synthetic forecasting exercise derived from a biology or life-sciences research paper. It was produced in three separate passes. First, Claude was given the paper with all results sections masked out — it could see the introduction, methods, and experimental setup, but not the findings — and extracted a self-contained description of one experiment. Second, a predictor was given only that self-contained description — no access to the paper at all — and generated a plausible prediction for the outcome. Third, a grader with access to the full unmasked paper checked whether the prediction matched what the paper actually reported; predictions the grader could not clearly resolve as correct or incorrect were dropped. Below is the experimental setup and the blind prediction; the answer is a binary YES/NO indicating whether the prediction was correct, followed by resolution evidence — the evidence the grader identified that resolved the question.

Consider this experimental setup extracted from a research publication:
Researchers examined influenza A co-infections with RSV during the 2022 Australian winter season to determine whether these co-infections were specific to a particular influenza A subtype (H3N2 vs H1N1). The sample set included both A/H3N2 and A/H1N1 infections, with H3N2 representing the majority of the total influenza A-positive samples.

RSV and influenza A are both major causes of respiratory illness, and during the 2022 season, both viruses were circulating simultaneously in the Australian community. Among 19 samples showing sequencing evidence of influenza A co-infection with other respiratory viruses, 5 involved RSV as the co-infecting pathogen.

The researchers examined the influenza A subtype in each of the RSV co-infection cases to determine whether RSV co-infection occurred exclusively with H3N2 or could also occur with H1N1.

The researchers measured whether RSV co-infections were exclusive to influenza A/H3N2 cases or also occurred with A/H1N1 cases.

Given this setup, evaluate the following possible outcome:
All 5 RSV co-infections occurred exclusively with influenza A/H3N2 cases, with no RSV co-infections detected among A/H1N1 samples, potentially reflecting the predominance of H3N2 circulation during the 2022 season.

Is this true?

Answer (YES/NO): NO